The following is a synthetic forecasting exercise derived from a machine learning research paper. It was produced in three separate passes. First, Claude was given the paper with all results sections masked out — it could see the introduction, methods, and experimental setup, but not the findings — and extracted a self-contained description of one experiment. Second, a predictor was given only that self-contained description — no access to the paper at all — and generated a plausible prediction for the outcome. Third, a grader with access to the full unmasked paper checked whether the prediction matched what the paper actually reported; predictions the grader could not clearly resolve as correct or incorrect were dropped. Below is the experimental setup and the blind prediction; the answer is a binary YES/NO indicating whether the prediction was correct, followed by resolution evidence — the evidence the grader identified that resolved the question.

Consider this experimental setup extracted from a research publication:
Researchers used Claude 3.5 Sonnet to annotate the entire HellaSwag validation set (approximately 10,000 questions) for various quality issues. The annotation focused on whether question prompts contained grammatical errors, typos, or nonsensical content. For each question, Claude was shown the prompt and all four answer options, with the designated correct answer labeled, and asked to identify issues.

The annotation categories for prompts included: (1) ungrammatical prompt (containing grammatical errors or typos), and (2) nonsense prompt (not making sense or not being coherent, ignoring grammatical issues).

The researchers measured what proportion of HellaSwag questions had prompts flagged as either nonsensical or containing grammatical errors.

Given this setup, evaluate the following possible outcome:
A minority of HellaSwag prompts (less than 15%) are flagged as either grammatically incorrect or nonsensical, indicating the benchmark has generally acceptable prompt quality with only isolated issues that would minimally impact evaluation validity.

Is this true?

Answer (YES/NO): NO